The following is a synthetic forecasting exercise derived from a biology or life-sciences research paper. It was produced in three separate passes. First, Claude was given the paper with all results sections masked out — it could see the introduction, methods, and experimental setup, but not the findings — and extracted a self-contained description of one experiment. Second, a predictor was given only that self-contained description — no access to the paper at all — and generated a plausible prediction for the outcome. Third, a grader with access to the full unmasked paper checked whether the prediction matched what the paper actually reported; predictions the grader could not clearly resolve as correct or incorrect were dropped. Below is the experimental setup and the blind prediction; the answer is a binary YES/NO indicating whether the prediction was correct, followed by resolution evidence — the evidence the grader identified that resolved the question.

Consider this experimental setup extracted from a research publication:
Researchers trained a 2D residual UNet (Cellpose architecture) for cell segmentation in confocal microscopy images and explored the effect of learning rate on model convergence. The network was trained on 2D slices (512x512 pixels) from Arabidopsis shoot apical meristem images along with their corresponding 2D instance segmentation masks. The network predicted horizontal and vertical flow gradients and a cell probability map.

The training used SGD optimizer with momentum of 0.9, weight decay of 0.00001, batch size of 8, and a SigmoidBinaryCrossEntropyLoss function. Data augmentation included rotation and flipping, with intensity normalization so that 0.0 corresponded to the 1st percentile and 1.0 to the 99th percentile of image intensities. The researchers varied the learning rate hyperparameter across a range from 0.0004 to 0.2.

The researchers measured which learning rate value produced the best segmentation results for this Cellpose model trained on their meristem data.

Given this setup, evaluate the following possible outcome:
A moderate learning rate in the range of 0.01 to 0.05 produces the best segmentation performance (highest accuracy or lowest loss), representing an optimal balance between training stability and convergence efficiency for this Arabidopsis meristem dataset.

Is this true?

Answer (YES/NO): NO